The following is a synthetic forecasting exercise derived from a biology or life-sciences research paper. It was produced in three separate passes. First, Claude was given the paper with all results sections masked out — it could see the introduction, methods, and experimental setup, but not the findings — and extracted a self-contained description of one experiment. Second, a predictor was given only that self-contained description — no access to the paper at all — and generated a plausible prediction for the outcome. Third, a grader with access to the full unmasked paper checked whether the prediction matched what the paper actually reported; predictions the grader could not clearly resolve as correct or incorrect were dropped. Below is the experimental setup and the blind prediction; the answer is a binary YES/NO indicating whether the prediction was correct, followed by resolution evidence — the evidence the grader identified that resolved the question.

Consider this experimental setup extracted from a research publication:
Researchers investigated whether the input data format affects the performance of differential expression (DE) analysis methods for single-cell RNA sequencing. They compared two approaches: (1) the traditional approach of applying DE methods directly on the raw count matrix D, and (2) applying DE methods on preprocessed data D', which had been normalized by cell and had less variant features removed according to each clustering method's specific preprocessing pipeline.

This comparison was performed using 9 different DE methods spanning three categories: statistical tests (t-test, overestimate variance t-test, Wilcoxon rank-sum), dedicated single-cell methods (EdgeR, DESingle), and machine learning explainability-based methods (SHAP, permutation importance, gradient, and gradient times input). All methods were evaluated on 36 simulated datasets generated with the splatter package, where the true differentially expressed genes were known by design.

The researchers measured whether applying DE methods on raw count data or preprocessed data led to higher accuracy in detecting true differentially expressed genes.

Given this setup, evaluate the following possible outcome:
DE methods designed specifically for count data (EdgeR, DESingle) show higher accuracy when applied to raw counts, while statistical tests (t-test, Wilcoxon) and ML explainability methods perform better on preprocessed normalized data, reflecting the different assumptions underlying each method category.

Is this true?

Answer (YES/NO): NO